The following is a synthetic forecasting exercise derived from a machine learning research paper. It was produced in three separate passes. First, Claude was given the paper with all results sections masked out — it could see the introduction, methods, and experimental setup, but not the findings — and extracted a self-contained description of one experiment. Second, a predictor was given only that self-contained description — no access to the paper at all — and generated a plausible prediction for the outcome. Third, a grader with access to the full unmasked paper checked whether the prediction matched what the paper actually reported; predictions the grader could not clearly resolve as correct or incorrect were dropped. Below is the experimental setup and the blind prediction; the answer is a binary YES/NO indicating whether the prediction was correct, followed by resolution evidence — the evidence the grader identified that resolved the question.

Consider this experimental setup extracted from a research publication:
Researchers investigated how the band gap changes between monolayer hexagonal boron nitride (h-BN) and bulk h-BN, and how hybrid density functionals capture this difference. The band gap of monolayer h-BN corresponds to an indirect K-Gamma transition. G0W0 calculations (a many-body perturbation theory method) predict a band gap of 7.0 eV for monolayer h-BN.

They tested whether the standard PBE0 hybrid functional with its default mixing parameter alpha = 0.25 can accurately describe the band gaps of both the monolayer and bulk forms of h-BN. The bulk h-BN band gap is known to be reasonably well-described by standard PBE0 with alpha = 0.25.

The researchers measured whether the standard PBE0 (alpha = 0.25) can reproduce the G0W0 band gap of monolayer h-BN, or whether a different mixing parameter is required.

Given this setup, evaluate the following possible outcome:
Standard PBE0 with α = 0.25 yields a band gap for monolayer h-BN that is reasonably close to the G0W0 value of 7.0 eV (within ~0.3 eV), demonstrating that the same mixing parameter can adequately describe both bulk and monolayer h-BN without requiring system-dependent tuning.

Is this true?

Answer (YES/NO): NO